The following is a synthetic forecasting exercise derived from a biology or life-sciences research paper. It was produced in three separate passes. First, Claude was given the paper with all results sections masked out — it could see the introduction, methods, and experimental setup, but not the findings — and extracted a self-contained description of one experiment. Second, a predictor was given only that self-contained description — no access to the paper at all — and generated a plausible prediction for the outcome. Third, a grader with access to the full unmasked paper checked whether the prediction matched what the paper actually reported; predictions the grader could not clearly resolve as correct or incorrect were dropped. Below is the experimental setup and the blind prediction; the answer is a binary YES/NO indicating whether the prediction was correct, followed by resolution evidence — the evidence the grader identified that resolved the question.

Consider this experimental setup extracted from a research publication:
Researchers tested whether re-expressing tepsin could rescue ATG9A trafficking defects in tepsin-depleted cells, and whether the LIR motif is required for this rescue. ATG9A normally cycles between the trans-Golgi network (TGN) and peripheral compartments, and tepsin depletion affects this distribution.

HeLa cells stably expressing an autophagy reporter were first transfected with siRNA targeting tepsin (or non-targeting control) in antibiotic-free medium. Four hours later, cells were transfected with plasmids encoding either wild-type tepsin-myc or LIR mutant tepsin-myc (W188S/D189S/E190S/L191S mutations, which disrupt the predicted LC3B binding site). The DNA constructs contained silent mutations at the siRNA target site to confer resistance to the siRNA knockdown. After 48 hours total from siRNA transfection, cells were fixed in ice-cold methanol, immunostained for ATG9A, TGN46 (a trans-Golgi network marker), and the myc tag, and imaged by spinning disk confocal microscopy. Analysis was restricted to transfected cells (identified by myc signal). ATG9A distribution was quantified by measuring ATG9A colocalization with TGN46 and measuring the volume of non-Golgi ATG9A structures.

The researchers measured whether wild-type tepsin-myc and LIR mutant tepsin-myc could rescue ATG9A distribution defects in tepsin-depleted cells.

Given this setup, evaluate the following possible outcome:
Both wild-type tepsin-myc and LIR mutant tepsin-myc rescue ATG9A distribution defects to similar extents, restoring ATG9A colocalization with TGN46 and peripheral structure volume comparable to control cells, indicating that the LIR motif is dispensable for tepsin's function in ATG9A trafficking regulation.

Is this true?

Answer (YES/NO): NO